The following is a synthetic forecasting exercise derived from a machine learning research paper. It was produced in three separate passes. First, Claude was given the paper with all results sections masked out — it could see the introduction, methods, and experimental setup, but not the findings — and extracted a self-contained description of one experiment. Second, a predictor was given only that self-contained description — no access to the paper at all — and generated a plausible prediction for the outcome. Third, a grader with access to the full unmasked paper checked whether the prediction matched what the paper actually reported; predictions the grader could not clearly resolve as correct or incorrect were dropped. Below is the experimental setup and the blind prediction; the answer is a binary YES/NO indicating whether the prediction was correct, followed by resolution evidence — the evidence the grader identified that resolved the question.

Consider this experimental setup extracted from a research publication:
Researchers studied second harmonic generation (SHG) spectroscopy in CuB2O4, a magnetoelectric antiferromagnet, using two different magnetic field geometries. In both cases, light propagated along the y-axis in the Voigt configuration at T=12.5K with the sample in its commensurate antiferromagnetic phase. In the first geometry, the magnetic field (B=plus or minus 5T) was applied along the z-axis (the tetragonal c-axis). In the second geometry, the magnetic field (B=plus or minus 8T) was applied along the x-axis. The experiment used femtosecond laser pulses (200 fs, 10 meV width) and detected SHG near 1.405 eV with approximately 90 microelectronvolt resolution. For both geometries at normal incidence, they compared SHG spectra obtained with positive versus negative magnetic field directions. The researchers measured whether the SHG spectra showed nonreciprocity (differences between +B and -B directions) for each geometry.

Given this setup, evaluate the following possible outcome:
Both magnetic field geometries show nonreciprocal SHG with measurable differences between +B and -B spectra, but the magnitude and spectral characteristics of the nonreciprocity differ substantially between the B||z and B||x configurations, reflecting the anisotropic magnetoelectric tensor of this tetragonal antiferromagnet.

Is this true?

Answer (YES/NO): NO